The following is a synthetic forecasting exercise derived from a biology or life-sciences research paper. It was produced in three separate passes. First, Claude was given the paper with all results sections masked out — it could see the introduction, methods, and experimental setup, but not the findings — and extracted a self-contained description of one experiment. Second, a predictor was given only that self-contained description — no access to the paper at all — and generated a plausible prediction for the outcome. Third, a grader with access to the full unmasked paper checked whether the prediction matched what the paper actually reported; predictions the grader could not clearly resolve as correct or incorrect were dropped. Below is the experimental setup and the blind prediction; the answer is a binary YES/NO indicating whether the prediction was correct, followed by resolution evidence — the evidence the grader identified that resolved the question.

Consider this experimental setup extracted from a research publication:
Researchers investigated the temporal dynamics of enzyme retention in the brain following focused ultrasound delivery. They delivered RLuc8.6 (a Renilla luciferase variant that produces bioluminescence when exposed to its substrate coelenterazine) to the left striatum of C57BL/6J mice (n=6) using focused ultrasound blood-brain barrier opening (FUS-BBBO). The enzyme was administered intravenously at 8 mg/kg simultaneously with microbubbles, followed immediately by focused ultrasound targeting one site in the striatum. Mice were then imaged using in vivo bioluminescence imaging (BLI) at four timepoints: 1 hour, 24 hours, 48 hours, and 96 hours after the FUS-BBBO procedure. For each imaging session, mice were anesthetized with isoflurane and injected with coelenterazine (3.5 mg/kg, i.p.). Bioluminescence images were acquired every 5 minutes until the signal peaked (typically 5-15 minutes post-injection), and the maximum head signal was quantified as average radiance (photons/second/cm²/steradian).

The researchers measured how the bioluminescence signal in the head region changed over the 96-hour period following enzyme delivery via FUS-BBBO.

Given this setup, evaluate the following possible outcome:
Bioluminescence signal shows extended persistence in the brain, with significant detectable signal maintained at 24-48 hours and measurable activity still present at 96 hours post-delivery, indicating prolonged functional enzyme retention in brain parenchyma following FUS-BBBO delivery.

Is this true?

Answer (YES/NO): NO